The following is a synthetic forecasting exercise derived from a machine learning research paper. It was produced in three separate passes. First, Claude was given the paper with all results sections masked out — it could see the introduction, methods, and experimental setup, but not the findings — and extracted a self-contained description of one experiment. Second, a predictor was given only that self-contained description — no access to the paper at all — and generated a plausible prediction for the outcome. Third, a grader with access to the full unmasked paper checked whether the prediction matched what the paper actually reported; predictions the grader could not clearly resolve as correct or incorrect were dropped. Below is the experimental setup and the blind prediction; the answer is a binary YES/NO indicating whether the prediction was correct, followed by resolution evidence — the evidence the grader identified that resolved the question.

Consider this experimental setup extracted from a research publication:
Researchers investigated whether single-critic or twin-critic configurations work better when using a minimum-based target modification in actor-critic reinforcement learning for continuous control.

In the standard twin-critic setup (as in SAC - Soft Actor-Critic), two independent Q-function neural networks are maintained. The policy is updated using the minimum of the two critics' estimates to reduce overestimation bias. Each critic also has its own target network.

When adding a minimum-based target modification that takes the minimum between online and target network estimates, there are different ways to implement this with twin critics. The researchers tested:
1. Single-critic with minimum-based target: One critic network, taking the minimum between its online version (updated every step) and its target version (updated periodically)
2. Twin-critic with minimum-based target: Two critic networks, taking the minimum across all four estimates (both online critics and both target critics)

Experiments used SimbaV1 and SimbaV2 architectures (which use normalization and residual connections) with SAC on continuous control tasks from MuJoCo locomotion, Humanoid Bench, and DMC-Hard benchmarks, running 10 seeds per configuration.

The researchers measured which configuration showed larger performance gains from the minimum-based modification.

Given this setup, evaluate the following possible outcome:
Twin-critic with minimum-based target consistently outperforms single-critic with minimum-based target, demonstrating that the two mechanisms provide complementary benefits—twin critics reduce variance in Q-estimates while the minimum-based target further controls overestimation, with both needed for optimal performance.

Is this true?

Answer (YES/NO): NO